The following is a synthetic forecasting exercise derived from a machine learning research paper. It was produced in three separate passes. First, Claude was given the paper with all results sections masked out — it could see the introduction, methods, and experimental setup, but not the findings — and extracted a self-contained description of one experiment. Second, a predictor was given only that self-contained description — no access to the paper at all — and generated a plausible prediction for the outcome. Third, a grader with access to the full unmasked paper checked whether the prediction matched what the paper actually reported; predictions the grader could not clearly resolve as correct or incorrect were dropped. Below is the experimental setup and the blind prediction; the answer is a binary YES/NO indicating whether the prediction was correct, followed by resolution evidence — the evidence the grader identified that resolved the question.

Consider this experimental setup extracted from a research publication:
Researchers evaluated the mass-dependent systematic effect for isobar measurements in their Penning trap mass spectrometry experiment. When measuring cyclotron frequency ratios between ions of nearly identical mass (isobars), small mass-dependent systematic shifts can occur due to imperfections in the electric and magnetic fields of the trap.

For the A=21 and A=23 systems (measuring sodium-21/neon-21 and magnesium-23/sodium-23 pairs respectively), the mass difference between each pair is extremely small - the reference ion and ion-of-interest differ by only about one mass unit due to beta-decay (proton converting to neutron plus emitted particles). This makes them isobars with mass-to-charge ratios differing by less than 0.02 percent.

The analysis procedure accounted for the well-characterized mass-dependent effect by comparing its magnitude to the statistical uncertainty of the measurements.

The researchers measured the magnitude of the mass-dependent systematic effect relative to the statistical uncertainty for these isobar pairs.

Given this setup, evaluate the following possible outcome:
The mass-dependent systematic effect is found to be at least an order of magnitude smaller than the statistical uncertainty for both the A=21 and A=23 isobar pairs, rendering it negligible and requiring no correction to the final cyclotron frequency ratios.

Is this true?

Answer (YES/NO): YES